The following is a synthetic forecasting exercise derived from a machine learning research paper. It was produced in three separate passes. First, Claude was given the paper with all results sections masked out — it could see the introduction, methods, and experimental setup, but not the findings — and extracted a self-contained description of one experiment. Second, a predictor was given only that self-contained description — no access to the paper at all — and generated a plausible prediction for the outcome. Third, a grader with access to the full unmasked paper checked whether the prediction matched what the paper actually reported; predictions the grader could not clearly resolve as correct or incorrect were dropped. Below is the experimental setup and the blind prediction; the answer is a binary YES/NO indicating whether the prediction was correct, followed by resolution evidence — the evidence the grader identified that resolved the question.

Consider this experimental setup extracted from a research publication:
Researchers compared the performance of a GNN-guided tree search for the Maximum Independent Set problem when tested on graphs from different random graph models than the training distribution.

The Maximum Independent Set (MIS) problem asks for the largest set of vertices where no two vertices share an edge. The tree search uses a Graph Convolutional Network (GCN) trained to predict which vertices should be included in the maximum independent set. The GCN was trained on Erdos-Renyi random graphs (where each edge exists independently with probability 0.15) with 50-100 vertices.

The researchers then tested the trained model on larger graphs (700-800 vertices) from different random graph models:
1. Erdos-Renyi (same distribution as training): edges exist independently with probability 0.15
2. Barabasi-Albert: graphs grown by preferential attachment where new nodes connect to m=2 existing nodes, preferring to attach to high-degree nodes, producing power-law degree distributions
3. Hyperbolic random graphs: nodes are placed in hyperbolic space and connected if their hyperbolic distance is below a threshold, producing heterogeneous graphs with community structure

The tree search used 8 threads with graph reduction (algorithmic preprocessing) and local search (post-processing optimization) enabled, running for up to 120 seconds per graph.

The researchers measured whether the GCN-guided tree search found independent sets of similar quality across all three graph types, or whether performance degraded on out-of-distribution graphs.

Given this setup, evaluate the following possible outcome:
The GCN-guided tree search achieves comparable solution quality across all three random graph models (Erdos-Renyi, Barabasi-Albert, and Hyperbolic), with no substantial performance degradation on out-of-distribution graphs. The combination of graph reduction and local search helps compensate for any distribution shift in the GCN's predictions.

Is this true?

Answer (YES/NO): NO